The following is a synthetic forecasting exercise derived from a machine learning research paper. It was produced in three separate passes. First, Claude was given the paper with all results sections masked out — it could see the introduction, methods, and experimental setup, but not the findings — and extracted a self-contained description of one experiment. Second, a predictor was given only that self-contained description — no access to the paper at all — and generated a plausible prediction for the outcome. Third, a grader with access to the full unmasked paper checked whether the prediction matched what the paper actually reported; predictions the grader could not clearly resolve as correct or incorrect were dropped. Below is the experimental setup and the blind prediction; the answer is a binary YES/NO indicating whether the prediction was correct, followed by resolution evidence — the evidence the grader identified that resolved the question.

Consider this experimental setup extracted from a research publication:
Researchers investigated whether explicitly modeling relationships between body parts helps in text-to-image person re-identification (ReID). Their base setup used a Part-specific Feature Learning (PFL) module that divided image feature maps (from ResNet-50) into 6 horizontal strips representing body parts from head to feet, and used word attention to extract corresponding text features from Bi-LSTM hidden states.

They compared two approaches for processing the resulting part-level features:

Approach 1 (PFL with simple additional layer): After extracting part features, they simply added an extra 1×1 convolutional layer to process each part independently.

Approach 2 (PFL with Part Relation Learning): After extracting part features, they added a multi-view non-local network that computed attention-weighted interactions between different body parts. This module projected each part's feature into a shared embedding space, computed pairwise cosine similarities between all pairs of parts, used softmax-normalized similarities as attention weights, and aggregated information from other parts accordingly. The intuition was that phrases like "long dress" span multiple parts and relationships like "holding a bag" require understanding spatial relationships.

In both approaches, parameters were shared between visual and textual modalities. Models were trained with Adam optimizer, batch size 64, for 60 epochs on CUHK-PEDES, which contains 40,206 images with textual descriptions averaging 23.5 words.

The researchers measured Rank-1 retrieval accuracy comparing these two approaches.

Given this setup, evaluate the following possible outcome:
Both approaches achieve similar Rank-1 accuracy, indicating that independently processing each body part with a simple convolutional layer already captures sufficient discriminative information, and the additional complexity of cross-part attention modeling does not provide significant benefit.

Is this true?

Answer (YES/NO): NO